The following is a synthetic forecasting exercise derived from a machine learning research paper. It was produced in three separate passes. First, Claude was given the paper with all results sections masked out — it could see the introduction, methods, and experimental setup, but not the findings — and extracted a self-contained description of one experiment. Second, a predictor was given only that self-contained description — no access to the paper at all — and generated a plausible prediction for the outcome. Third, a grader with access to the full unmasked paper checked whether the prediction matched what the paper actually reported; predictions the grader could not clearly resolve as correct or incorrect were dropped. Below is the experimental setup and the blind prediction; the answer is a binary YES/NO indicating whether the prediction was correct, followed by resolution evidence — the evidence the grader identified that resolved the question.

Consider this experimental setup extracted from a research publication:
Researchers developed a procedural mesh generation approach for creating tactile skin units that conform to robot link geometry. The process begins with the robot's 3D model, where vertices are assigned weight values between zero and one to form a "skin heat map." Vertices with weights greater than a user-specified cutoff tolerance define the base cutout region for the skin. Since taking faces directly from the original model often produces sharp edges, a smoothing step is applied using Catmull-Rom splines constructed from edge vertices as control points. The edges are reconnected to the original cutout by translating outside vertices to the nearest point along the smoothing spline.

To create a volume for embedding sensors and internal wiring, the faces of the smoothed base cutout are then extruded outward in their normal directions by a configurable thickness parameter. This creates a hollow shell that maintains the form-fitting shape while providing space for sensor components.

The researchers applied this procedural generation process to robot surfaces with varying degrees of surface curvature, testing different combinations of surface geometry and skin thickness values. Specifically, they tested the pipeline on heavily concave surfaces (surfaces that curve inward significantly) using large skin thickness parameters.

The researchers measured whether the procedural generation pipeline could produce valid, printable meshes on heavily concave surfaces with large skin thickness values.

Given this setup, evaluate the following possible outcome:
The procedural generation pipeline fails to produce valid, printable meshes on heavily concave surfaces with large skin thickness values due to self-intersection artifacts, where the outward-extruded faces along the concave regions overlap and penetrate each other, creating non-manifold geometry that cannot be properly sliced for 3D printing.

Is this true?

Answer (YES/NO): YES